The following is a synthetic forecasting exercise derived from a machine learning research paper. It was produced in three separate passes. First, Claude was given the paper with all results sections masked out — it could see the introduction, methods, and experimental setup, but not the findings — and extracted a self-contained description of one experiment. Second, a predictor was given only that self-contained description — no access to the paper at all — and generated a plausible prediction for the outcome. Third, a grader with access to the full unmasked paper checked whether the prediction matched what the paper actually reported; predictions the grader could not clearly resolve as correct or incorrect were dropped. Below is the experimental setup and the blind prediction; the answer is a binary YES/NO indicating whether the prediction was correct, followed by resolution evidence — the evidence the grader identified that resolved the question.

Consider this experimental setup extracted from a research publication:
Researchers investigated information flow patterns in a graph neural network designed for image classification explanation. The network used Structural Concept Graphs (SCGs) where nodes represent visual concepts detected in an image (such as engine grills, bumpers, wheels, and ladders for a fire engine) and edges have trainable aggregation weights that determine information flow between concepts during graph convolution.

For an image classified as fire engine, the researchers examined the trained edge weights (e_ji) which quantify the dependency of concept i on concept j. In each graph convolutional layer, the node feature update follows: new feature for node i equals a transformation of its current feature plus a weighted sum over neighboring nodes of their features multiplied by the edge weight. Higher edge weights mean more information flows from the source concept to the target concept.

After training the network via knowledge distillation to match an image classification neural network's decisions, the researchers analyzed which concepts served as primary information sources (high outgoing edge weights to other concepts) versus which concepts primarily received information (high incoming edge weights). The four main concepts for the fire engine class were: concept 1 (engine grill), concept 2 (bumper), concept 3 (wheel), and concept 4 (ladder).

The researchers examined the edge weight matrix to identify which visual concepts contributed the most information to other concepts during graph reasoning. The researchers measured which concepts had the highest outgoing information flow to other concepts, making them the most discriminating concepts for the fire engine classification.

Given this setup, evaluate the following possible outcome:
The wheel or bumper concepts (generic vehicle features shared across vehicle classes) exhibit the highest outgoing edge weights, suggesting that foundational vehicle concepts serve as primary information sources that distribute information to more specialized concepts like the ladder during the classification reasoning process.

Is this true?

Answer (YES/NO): NO